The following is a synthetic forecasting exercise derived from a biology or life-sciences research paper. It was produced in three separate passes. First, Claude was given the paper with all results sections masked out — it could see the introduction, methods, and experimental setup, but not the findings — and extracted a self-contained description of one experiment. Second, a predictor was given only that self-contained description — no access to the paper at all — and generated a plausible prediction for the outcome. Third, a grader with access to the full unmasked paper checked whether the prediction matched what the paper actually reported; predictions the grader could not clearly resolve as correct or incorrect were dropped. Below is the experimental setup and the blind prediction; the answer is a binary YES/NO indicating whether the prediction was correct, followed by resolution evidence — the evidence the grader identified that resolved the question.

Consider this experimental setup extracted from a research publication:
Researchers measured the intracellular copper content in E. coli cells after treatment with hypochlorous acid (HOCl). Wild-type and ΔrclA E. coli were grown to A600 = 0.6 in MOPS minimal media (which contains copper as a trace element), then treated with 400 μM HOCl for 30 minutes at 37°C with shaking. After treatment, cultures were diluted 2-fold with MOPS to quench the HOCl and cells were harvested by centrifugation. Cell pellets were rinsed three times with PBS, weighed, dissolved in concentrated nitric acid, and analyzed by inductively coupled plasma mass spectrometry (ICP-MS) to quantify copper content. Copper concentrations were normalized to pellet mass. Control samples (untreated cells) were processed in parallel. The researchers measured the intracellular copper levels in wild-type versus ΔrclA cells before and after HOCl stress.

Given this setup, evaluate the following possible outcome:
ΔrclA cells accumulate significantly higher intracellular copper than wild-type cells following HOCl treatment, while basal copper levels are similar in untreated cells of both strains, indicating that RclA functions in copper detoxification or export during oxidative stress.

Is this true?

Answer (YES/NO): NO